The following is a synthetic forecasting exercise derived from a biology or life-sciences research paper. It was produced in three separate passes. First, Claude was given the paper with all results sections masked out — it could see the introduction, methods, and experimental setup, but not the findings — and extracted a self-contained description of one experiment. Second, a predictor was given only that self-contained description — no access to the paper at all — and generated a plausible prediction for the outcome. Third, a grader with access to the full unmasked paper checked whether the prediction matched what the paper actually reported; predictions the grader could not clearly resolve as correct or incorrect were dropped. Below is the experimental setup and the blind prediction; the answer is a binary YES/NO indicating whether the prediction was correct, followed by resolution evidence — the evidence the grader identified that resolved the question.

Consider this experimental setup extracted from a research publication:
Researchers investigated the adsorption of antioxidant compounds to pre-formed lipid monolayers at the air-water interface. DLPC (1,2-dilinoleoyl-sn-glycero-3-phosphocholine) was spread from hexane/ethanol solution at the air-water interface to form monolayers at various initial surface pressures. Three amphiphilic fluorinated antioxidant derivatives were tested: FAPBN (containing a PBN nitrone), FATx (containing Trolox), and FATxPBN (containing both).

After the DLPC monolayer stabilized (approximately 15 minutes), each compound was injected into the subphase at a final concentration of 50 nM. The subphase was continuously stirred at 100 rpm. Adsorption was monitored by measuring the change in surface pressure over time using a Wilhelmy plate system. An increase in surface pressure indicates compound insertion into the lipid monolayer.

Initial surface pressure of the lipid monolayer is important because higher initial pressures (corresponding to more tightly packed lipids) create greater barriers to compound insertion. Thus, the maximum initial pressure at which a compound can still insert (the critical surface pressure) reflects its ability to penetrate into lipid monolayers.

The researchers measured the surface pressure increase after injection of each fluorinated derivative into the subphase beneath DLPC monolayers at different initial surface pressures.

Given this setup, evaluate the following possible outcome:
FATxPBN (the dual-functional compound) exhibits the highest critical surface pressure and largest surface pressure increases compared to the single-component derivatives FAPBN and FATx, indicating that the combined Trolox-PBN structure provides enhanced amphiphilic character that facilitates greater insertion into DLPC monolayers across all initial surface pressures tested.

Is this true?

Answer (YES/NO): YES